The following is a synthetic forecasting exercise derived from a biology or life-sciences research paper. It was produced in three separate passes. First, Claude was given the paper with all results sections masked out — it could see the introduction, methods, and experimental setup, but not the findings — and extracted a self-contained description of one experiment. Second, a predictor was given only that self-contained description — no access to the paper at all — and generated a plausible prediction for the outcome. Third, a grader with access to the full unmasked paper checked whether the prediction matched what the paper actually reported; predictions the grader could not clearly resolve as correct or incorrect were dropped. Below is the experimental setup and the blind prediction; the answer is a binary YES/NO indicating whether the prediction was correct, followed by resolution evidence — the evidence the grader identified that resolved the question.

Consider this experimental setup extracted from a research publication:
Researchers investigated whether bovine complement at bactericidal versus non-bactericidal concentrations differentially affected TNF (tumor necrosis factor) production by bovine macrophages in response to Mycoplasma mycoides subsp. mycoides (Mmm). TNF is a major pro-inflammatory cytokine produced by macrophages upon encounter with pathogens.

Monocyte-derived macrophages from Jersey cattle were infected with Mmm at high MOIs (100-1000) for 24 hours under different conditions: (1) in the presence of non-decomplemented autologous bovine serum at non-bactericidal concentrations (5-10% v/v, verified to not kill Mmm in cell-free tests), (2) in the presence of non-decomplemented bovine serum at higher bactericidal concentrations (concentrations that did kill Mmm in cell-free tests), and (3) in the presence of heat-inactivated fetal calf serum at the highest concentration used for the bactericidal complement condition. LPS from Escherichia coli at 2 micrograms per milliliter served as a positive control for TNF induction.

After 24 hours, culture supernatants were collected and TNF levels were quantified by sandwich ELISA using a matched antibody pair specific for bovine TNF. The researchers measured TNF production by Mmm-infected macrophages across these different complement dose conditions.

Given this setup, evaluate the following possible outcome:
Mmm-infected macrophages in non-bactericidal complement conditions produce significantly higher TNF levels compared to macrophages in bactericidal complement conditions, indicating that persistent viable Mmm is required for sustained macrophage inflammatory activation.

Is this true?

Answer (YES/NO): YES